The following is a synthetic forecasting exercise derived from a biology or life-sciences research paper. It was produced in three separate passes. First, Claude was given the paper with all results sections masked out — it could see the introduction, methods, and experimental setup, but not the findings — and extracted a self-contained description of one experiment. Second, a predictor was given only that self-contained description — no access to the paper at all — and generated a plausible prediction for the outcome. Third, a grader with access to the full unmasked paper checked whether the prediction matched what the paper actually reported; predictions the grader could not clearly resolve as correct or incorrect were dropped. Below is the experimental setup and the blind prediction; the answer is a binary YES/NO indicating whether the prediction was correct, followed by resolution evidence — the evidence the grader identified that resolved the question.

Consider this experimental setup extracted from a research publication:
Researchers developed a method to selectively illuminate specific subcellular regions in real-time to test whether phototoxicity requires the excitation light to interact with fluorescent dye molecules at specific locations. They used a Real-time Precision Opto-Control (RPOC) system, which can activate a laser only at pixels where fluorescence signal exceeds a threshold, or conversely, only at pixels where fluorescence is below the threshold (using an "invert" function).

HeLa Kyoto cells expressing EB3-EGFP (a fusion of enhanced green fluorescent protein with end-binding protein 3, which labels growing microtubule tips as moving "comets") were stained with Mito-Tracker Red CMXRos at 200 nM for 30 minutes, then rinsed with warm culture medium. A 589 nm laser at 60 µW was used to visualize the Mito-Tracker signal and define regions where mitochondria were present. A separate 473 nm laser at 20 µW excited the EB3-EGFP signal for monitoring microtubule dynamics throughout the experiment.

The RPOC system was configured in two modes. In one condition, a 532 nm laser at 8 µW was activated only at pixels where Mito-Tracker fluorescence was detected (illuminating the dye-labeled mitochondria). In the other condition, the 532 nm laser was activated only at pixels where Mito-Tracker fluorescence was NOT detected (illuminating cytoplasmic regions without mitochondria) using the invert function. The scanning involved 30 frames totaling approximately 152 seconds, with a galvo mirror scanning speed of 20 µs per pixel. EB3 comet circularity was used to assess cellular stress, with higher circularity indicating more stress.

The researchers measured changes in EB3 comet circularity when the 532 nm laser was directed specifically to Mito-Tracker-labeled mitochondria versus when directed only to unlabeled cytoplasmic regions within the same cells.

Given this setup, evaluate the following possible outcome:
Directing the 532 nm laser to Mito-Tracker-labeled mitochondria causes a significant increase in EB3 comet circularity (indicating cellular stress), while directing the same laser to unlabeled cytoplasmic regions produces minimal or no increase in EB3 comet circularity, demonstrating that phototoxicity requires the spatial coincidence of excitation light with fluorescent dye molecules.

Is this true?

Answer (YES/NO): YES